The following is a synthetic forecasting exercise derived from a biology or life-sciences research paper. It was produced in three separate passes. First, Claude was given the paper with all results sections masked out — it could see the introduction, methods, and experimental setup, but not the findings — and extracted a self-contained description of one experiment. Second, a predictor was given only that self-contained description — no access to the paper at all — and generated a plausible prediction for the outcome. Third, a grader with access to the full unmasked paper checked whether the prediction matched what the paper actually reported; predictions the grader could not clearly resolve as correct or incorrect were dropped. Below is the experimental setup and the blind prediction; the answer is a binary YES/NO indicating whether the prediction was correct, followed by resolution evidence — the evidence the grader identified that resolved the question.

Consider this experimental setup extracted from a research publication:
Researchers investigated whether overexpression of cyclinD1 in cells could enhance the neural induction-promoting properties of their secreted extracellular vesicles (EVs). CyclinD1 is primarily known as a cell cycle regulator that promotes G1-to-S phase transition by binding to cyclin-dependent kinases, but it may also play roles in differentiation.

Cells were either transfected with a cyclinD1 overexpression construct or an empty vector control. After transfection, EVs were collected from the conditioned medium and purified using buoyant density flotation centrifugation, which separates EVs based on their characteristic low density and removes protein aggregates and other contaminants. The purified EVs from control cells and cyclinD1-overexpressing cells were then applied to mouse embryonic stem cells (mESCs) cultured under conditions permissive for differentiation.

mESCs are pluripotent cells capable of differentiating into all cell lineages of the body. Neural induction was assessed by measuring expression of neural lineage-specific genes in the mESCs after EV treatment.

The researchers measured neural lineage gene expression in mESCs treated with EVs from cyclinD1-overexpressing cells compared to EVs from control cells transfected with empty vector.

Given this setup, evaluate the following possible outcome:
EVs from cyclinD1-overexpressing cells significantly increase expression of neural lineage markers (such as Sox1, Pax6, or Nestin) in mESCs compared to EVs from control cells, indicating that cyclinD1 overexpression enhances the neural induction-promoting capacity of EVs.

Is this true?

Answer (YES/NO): YES